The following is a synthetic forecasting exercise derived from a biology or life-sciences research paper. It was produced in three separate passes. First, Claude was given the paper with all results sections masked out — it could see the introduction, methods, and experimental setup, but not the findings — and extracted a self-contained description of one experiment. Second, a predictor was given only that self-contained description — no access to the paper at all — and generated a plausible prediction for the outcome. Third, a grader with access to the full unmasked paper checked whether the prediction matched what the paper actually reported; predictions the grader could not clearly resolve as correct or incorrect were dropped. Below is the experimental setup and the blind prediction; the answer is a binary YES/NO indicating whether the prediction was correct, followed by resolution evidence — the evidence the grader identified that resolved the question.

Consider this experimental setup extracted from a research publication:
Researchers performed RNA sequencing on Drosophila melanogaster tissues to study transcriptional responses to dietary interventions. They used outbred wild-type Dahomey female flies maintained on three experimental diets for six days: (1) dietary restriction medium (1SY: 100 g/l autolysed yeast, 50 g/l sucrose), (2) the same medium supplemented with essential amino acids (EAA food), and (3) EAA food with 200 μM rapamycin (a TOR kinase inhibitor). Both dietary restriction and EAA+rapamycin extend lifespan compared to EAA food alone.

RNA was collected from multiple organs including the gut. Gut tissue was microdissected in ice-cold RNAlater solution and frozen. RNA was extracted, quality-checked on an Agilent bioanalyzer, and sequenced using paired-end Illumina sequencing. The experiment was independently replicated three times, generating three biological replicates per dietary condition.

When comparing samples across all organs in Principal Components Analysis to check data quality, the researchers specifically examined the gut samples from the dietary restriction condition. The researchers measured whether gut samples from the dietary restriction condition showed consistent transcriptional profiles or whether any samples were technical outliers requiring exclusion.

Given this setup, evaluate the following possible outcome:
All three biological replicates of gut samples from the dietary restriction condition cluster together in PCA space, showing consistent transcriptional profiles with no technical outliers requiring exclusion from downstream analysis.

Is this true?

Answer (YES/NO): NO